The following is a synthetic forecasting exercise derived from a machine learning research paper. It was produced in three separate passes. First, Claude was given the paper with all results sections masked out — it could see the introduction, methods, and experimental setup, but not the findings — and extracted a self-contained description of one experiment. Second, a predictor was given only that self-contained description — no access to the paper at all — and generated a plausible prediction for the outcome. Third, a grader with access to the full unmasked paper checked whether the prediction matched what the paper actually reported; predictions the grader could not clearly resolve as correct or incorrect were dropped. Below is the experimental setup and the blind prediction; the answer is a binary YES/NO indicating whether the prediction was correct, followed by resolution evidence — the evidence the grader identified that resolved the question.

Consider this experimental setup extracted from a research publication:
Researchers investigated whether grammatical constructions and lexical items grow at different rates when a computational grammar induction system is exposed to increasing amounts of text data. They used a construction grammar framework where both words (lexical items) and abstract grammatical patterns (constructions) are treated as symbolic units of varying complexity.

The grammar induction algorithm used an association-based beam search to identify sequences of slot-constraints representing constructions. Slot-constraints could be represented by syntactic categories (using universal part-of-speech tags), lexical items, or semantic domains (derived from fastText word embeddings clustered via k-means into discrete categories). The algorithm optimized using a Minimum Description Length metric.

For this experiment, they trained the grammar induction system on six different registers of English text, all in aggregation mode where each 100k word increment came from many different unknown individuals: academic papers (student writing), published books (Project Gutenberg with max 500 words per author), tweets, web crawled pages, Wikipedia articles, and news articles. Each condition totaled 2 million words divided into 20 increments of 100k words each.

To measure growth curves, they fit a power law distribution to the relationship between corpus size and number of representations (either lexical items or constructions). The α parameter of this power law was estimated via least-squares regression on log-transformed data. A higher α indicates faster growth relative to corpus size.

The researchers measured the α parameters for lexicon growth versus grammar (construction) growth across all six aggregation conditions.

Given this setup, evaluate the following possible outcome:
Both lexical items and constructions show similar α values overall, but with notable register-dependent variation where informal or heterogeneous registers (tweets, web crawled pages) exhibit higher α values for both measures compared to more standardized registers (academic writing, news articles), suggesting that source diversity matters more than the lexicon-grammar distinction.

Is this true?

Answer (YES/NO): NO